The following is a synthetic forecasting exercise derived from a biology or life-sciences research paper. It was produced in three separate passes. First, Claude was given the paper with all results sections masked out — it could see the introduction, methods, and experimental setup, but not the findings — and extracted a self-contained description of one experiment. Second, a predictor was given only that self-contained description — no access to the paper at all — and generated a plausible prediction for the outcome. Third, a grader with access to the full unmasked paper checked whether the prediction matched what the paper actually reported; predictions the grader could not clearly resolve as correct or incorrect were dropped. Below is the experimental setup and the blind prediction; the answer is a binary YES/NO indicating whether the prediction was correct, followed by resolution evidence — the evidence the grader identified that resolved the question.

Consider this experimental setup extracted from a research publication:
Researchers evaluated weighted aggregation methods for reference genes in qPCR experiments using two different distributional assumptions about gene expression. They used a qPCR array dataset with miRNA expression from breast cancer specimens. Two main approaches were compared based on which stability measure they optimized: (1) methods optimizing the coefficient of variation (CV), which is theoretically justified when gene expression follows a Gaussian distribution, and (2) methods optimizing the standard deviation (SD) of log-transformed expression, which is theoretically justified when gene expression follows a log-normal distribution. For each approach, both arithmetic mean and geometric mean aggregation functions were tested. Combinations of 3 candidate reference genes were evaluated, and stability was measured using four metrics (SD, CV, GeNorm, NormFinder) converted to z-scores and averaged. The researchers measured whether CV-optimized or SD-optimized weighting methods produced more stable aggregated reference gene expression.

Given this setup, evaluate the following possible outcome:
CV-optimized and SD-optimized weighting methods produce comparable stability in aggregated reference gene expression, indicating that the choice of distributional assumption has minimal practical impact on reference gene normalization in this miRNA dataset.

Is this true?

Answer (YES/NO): NO